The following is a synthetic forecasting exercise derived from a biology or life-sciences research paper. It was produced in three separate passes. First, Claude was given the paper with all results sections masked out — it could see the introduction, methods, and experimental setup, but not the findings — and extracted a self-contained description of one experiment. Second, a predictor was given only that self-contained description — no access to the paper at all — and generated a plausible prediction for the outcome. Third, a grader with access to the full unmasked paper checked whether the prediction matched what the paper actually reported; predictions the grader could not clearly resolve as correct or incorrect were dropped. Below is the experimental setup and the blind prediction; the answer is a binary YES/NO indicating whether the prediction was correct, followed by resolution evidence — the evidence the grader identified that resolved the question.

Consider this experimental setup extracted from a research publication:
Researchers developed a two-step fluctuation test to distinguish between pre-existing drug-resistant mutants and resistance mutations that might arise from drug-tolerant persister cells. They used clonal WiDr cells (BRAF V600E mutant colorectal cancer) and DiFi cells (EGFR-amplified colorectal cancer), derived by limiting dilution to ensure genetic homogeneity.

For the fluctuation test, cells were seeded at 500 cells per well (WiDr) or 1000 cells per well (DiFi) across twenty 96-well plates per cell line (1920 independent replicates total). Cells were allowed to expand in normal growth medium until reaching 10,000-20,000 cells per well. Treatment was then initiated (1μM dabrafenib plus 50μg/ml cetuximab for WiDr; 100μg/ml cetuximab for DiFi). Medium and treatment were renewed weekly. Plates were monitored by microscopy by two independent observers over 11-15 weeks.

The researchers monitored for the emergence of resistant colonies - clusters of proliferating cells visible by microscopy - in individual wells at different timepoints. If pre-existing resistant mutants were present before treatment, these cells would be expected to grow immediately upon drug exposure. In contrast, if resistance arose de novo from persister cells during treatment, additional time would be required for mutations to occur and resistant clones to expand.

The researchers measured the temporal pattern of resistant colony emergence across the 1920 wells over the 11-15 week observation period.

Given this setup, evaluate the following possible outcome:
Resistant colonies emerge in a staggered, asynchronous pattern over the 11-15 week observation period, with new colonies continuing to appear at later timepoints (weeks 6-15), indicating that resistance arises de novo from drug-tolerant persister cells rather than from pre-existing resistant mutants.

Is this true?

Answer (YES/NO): YES